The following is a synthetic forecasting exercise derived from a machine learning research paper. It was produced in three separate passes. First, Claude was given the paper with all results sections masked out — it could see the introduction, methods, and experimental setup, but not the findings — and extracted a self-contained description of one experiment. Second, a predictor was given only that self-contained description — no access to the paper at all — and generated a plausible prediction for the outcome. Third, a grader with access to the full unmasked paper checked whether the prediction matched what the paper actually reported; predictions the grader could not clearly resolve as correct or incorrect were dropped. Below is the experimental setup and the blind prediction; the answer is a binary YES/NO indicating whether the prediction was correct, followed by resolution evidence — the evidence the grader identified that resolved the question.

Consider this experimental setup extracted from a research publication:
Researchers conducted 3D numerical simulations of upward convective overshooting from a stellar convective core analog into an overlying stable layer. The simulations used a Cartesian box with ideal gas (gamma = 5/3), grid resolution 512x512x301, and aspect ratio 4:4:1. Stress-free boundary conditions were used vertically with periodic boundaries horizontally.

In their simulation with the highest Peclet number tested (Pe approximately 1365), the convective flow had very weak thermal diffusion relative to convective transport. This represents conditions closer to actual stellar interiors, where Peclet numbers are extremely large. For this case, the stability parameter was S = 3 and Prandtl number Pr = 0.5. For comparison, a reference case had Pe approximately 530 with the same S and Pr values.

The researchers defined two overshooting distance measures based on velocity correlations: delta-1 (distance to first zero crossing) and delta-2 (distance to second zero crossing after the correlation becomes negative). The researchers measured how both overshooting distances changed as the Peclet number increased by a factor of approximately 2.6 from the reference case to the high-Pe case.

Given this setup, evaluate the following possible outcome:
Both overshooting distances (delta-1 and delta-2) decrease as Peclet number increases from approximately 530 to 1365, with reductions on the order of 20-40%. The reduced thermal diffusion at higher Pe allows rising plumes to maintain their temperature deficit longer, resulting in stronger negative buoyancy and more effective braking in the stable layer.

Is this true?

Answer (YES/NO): NO